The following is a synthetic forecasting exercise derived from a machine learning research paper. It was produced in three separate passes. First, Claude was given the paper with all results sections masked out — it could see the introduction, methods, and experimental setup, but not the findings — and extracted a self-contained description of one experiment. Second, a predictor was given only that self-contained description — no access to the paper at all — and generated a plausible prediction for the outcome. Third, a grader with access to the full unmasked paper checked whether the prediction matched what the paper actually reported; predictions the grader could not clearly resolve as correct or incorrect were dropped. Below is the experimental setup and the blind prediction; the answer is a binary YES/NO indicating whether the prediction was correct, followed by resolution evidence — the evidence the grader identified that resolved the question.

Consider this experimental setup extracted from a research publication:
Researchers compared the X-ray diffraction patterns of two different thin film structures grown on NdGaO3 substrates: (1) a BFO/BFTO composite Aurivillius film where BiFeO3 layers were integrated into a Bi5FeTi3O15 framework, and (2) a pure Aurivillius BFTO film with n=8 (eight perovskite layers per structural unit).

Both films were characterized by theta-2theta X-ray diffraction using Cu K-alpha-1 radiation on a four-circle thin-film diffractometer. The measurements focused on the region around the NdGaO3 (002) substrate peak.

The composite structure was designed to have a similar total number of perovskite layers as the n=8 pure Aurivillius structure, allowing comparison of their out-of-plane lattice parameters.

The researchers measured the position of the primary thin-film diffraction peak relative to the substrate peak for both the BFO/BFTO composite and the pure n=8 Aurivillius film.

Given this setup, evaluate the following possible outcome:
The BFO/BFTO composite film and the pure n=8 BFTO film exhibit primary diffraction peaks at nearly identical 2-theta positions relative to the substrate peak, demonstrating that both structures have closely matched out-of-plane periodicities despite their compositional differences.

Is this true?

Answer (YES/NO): YES